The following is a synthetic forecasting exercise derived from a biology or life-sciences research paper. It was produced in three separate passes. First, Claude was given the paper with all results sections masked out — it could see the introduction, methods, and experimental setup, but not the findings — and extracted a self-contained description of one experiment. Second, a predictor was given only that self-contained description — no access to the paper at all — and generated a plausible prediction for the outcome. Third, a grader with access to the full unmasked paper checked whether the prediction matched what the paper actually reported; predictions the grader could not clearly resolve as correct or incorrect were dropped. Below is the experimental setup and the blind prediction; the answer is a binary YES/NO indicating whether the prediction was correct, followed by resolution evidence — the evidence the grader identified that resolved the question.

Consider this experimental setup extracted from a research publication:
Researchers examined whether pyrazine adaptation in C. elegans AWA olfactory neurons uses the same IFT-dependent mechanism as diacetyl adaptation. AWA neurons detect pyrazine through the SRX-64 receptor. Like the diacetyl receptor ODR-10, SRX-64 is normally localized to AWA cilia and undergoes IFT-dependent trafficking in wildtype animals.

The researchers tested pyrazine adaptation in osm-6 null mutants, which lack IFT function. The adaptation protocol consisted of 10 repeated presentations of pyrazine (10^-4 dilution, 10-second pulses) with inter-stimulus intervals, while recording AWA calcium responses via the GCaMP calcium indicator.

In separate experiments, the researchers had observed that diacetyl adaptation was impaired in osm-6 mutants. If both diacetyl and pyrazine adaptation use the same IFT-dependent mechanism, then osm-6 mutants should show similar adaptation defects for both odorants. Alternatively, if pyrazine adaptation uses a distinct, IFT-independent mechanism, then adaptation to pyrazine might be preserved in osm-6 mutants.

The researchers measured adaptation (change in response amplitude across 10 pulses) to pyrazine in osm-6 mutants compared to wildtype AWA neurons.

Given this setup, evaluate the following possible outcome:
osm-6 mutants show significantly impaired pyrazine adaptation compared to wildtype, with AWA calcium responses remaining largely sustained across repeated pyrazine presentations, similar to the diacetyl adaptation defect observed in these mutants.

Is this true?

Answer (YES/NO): NO